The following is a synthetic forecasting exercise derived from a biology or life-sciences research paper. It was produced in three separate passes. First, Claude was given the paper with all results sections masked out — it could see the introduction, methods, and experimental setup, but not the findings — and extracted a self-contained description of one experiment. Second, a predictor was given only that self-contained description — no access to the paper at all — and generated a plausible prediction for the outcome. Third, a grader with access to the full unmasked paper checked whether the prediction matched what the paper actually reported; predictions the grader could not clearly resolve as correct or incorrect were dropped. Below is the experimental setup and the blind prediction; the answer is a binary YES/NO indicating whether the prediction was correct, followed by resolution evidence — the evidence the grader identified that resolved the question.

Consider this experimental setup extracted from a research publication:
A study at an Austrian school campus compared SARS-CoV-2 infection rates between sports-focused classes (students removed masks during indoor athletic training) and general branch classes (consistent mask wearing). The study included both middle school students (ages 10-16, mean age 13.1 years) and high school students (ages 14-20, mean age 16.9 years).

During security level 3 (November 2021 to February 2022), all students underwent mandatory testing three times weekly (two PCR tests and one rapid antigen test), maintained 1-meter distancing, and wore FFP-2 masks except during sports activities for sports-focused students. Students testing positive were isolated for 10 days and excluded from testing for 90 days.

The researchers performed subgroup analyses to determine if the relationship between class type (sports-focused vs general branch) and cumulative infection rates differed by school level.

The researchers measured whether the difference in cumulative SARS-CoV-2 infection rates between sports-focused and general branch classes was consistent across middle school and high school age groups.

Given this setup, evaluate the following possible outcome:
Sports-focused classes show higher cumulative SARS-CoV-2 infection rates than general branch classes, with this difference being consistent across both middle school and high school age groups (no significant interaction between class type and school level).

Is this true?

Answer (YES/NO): NO